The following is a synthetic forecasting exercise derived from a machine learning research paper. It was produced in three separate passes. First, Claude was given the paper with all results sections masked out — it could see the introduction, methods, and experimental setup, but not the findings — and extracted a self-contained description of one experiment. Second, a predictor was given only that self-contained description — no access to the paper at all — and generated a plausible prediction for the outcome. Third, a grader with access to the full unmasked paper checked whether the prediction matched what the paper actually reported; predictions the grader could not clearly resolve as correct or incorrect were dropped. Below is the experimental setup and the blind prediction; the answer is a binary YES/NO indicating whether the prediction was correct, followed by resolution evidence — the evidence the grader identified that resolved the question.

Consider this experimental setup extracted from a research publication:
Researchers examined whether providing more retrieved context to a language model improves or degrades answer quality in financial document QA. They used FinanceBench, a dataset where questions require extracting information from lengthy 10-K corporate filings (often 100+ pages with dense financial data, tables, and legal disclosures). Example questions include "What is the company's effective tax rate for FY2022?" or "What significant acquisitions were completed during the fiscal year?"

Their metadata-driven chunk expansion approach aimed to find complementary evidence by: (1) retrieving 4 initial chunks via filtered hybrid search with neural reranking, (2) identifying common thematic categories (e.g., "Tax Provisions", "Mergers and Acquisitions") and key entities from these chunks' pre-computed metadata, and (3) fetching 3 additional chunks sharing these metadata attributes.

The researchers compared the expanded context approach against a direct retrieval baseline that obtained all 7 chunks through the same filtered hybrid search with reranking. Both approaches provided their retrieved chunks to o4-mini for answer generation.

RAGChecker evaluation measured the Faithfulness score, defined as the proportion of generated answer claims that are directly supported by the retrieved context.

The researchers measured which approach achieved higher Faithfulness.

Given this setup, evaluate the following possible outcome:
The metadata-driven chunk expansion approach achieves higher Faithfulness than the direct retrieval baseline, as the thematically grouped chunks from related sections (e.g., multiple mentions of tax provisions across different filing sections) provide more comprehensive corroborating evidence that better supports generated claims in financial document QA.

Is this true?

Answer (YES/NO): NO